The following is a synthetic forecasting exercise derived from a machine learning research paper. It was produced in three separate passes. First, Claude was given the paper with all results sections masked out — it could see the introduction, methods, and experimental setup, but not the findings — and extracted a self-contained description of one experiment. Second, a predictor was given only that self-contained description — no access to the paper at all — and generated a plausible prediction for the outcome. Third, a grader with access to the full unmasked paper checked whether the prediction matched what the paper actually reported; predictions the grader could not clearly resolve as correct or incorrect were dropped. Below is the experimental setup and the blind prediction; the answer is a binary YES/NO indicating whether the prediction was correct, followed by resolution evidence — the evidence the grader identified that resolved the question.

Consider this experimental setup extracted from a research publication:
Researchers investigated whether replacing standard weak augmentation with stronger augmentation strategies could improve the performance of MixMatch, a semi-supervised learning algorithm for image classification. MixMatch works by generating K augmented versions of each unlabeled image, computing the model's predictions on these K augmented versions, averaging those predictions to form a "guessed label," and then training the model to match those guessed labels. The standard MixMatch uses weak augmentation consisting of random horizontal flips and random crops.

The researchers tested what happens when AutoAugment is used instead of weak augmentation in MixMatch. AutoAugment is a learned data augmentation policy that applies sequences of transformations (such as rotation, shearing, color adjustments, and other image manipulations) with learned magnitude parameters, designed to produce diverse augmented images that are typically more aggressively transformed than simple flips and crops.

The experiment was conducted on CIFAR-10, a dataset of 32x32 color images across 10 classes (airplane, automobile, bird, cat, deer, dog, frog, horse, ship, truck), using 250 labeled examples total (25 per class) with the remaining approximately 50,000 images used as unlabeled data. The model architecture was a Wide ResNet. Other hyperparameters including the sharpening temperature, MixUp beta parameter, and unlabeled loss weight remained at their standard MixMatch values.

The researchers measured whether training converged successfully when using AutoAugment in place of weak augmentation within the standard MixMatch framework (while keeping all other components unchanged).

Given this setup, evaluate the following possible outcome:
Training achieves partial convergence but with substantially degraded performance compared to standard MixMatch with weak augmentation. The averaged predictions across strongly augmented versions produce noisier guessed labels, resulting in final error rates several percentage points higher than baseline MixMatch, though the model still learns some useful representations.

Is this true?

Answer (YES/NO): NO